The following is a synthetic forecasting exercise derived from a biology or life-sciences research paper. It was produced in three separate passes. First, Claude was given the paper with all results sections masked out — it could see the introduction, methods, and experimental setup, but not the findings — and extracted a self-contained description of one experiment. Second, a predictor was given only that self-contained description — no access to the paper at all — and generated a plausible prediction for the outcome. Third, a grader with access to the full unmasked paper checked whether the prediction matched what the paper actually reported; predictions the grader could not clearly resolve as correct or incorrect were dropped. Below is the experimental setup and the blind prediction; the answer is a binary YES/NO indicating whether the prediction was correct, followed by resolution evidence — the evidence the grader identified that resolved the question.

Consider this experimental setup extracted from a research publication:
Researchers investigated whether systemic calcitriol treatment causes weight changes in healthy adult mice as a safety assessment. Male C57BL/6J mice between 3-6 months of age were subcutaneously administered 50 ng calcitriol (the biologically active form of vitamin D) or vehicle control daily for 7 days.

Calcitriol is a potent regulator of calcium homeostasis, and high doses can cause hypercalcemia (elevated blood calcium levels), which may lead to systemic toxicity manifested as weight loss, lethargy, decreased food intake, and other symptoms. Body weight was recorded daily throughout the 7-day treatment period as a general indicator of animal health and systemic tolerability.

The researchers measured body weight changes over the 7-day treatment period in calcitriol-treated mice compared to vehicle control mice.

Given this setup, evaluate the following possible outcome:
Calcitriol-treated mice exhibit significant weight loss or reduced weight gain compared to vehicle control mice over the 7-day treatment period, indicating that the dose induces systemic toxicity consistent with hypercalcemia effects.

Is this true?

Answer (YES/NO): NO